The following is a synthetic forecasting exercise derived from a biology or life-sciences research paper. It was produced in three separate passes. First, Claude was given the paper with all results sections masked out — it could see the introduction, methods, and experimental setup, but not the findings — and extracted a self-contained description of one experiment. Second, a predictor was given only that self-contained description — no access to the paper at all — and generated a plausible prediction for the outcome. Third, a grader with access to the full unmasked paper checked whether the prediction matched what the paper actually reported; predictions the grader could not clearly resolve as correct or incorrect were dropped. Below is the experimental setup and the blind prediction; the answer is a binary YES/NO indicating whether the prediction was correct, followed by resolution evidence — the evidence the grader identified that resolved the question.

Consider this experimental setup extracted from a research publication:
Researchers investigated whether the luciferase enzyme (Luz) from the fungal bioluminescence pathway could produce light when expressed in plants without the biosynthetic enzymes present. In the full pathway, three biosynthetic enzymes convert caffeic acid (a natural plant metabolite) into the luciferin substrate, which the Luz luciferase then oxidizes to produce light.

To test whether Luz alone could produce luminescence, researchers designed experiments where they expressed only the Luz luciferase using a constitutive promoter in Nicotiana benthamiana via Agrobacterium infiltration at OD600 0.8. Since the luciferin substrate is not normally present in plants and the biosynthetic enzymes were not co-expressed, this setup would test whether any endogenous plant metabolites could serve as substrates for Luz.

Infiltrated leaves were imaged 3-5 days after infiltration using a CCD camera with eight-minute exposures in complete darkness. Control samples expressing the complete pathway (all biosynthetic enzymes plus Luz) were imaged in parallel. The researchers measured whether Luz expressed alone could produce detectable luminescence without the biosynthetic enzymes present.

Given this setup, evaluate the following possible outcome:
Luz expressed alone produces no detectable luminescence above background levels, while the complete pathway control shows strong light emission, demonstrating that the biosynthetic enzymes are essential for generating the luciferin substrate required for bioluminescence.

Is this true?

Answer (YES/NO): YES